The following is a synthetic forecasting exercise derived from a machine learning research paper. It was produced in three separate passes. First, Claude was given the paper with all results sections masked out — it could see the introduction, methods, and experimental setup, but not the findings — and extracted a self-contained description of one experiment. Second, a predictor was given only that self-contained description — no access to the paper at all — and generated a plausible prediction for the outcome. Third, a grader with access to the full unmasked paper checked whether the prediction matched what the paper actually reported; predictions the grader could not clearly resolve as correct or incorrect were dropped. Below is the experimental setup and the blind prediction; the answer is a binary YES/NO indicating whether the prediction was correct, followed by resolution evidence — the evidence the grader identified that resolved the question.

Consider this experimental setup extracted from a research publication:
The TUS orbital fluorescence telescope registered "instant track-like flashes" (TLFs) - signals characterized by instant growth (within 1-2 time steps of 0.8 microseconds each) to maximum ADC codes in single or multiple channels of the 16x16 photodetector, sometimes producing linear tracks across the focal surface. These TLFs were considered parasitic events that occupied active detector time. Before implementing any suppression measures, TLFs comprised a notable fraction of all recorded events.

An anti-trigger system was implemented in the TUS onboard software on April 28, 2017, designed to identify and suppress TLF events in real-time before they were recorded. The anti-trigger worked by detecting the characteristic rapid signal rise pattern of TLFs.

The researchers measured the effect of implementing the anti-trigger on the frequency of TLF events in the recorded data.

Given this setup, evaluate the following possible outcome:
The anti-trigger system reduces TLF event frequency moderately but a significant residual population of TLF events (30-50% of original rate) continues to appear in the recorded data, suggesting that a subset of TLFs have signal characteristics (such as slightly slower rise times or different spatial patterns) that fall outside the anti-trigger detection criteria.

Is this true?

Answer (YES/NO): NO